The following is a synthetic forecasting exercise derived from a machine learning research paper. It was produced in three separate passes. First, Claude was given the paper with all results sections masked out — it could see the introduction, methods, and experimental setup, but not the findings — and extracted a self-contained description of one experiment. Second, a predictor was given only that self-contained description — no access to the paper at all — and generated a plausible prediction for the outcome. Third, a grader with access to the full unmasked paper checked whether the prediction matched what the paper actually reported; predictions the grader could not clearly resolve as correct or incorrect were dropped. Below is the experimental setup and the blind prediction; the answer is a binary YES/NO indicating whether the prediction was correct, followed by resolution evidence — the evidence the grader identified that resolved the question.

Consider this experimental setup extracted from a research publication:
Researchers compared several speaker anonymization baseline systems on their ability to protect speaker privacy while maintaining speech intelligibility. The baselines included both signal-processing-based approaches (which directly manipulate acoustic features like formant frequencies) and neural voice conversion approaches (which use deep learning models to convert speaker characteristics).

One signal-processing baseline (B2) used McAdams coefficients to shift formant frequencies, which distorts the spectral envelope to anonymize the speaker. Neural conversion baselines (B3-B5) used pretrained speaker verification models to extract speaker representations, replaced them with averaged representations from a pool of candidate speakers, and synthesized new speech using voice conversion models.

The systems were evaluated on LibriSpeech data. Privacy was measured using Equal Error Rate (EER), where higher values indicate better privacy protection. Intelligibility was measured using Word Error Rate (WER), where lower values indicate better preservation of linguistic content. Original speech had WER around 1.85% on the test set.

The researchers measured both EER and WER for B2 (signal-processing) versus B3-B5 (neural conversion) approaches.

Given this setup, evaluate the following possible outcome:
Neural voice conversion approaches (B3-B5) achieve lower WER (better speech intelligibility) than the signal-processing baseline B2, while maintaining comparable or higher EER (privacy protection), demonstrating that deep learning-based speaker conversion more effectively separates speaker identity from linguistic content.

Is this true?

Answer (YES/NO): YES